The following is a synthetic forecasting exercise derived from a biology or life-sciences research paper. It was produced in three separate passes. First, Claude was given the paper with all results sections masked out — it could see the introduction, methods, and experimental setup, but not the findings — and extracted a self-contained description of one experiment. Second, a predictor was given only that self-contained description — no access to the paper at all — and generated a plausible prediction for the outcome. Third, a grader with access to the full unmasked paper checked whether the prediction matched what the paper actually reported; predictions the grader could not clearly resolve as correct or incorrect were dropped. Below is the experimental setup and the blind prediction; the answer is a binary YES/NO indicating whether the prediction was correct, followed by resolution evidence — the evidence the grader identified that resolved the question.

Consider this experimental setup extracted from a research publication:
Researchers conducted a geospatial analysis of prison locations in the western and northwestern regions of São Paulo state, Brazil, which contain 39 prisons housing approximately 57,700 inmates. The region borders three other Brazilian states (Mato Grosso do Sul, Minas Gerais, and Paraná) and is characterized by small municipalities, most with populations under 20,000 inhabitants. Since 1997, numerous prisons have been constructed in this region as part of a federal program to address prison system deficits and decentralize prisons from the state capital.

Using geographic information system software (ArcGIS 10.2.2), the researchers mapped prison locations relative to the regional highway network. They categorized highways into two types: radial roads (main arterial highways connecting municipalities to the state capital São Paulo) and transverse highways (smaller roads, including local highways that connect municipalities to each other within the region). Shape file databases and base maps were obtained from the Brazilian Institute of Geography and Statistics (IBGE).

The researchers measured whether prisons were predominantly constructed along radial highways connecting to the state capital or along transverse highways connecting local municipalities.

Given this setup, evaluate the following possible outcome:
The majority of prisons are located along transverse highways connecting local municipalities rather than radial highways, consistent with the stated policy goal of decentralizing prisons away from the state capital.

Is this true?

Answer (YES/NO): NO